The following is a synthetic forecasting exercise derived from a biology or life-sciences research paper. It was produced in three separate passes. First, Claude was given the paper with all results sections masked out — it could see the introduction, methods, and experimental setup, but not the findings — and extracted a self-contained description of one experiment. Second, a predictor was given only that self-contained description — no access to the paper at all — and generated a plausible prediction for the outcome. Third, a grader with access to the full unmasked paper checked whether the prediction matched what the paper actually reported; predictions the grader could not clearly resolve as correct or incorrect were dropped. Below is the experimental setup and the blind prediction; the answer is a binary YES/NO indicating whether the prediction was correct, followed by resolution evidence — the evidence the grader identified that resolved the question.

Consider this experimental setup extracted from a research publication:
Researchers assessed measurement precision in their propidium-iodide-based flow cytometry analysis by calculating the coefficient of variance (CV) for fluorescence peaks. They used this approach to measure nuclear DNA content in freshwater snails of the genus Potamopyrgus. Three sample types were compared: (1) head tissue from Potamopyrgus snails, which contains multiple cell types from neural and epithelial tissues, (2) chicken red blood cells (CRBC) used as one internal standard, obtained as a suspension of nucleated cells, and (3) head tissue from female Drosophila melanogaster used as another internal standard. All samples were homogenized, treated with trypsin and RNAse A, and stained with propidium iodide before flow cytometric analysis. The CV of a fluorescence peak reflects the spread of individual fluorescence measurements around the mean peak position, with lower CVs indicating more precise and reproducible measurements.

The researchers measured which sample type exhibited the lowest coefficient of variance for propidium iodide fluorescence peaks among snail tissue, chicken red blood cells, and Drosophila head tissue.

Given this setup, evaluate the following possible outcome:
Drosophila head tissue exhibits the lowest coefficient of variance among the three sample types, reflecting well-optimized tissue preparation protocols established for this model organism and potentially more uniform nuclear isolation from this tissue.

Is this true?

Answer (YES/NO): NO